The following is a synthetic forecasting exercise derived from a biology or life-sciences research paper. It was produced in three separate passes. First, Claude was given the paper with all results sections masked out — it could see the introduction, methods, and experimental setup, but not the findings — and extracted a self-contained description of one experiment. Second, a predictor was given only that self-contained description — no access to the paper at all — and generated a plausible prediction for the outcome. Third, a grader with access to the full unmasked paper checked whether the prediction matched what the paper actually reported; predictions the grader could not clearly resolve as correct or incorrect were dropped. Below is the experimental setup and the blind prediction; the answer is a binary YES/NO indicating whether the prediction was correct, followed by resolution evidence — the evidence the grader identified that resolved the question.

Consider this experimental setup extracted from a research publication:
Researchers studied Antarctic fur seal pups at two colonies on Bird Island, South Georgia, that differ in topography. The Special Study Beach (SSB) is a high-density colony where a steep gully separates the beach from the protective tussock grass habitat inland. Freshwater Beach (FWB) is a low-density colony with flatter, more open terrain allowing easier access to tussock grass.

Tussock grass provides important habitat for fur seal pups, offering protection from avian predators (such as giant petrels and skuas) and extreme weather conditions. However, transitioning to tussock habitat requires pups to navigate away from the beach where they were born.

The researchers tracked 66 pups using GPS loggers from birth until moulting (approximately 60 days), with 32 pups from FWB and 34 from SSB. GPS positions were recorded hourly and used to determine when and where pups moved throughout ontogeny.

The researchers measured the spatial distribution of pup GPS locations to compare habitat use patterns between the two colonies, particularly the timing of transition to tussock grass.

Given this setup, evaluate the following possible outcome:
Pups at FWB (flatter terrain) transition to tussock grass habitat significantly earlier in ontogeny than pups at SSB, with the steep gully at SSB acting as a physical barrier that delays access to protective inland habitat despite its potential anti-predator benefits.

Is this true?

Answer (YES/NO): NO